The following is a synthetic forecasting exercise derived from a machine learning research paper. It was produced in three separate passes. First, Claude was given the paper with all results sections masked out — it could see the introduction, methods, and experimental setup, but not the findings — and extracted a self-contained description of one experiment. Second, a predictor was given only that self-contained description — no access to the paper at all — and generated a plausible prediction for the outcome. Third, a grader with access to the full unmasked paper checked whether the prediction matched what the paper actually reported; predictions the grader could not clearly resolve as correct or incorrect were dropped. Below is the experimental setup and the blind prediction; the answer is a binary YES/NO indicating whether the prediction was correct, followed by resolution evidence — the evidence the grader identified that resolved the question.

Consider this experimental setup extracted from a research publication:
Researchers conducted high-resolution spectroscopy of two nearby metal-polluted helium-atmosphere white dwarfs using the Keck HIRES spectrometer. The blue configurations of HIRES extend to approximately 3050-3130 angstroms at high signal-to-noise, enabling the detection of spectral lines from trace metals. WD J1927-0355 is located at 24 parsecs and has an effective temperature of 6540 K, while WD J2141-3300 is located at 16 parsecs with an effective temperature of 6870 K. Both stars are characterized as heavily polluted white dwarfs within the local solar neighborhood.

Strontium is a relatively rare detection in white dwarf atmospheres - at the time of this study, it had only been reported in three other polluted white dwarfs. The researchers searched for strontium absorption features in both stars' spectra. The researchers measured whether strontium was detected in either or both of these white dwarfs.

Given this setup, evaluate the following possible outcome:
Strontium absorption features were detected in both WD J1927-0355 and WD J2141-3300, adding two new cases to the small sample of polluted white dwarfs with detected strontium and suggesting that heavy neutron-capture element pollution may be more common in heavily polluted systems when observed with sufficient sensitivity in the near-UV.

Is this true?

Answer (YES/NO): NO